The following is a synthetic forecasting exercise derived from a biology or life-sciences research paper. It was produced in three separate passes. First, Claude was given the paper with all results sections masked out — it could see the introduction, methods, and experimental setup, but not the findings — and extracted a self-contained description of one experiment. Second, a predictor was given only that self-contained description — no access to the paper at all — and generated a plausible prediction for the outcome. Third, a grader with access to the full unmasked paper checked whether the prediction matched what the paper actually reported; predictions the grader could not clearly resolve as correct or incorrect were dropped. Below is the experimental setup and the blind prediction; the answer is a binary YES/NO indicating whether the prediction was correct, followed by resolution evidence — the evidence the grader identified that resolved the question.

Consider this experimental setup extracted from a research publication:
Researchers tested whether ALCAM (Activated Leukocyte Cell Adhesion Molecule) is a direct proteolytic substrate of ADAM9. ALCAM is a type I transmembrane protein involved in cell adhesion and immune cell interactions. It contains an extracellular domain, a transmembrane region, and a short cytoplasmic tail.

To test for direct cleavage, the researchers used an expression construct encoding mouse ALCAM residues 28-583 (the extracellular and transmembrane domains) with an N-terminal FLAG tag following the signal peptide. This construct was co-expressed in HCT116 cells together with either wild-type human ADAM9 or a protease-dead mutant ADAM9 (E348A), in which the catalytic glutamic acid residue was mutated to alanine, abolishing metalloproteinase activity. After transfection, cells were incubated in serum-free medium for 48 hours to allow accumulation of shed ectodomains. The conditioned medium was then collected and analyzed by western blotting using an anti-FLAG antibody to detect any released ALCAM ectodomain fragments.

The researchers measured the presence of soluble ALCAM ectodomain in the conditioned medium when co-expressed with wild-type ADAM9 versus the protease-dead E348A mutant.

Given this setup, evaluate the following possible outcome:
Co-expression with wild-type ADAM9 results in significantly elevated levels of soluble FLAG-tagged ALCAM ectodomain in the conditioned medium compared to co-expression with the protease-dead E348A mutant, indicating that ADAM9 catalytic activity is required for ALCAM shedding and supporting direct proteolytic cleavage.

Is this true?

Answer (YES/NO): YES